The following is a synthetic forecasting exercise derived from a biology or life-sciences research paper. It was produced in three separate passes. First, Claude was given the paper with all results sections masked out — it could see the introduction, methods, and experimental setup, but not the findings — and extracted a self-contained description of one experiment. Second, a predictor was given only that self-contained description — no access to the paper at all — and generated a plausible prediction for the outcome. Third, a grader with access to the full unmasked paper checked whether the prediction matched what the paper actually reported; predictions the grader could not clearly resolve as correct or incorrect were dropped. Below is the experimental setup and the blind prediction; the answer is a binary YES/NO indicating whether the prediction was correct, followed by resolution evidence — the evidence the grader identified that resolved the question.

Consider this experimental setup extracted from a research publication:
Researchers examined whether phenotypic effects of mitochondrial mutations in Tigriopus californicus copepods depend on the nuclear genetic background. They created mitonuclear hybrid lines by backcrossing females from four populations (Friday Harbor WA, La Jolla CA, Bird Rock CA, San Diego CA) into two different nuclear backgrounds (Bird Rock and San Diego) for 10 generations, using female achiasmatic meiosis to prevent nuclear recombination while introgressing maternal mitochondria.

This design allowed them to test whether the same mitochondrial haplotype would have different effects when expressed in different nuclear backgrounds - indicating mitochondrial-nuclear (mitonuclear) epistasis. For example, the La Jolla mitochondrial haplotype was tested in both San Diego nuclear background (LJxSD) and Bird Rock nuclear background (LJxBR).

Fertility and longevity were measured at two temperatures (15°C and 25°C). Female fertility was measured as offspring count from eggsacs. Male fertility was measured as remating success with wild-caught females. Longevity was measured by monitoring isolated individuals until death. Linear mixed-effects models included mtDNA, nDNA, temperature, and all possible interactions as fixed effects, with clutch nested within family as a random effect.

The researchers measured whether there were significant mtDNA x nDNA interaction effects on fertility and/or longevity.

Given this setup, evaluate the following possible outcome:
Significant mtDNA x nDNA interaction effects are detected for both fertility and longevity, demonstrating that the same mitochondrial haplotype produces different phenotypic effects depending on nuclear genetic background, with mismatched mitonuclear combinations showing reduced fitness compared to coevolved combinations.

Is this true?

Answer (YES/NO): NO